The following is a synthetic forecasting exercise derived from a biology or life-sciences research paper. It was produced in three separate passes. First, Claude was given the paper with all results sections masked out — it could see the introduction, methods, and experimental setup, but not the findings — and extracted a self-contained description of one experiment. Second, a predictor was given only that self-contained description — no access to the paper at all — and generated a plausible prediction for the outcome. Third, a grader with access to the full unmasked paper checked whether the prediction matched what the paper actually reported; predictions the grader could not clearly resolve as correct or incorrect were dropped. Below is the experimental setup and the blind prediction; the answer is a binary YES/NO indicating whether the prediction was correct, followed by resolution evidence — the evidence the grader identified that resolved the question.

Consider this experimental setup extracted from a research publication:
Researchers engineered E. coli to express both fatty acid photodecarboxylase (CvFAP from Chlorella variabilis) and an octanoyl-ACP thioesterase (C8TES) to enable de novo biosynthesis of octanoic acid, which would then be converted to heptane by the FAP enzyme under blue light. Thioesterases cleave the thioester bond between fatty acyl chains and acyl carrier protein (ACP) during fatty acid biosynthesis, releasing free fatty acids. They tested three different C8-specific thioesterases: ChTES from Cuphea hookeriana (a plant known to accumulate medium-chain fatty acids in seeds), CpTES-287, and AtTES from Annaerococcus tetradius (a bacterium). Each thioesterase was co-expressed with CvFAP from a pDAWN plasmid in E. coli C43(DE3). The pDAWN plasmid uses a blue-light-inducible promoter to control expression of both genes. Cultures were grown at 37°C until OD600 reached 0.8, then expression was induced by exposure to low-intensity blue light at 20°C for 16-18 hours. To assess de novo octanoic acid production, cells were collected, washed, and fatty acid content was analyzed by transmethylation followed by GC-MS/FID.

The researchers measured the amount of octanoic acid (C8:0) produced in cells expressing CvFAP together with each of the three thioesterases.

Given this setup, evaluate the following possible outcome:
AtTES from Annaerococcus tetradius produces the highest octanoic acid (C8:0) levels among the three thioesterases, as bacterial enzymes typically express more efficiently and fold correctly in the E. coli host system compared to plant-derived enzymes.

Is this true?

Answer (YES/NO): NO